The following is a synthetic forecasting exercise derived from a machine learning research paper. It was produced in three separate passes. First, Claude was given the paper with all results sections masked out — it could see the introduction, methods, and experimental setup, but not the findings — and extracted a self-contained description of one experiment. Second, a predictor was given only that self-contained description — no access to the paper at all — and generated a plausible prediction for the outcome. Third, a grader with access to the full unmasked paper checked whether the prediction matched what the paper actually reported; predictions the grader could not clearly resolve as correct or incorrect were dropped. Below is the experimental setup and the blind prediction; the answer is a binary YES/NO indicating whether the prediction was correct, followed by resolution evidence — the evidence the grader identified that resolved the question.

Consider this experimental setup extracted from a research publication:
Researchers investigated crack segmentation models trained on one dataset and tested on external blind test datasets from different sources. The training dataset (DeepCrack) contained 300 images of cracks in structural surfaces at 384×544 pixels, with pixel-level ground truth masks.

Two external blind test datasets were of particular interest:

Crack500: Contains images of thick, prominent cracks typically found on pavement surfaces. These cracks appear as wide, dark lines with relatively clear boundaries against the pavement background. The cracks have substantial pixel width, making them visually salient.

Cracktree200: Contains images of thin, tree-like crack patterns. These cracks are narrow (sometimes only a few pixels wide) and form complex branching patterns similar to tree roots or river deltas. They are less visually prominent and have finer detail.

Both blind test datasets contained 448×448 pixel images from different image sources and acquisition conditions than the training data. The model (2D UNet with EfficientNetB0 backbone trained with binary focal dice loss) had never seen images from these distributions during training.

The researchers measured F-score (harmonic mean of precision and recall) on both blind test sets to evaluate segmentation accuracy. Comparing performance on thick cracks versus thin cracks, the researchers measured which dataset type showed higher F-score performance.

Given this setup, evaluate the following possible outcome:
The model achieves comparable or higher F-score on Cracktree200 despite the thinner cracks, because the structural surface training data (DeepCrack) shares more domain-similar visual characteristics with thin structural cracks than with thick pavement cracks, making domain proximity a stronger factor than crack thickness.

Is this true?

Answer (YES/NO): NO